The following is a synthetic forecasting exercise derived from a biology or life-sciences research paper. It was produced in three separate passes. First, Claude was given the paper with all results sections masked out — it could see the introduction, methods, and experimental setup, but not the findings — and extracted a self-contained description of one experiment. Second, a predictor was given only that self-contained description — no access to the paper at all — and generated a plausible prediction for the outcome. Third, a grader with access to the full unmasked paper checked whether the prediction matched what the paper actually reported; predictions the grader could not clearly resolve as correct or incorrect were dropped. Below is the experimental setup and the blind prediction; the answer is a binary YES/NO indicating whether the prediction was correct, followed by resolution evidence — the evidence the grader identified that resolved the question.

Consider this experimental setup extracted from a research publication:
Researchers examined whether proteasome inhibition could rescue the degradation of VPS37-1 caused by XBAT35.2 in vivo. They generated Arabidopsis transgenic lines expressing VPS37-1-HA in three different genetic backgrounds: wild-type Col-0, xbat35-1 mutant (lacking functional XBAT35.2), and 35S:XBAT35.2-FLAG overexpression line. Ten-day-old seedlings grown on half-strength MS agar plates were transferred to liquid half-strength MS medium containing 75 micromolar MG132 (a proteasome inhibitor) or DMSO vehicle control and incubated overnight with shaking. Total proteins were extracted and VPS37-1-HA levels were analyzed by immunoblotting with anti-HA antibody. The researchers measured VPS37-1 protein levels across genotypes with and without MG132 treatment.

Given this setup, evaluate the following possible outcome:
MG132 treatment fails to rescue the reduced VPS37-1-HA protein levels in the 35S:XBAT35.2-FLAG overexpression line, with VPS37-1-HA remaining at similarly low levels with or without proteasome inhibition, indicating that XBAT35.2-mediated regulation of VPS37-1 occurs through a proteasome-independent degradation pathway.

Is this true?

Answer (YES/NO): NO